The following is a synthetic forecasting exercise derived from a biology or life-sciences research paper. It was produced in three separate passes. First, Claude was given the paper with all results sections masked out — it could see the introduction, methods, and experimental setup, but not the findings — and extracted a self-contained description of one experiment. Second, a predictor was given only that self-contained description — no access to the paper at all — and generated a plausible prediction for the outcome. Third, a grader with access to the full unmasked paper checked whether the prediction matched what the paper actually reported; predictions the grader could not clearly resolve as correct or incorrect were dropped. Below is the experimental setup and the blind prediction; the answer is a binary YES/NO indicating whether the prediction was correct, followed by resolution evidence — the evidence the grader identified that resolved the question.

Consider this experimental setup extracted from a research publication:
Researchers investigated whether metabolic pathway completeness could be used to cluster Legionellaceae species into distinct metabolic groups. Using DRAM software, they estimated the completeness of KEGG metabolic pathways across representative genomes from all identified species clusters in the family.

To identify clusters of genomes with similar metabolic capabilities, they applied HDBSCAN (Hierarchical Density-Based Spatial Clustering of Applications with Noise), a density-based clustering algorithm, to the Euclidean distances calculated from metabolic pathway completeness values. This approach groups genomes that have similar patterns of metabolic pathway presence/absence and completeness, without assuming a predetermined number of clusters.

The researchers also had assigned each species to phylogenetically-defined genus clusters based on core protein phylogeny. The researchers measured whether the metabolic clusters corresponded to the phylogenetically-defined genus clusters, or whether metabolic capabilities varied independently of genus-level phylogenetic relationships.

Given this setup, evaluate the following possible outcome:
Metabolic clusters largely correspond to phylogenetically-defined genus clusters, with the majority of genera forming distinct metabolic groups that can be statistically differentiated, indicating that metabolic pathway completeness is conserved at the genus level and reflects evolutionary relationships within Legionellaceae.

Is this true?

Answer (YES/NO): NO